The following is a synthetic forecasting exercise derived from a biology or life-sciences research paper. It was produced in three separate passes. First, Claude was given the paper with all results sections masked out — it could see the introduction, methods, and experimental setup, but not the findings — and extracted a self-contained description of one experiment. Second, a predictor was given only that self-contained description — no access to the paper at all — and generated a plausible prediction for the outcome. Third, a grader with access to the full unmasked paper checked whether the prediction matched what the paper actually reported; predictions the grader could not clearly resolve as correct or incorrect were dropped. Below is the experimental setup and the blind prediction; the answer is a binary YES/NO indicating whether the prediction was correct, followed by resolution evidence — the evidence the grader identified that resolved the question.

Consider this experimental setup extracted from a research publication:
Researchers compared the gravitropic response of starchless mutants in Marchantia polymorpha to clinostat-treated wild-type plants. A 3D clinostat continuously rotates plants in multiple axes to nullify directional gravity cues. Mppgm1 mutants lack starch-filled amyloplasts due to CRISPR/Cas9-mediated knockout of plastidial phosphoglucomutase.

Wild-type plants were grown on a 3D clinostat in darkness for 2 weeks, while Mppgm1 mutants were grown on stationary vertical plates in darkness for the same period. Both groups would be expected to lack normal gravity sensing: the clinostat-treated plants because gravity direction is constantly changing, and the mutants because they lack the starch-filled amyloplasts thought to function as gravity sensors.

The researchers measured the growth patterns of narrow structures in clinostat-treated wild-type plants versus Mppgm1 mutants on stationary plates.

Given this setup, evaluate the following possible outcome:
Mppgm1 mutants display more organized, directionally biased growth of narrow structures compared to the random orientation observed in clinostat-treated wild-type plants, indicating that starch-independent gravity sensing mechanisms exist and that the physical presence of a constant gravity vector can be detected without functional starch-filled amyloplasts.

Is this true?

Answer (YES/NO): YES